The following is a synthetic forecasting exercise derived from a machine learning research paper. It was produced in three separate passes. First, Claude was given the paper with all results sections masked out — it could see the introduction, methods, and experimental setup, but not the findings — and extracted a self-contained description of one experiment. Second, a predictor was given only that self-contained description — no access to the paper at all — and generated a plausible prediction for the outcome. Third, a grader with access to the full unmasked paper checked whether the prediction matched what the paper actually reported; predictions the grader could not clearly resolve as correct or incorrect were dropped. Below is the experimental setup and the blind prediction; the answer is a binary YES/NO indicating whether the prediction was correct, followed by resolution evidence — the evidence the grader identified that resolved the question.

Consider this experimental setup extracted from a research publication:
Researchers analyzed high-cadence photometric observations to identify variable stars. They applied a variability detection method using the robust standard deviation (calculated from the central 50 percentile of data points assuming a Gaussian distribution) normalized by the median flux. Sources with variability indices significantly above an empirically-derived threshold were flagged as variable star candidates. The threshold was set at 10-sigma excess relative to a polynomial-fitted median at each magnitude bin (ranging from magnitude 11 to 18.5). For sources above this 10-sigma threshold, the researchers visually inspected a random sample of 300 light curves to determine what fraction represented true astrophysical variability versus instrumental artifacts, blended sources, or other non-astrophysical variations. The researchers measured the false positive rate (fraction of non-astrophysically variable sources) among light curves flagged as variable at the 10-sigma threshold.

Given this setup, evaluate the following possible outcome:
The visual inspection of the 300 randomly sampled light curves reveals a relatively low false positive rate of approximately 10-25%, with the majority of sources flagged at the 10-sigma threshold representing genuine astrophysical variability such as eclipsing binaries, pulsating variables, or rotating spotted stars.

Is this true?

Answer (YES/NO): NO